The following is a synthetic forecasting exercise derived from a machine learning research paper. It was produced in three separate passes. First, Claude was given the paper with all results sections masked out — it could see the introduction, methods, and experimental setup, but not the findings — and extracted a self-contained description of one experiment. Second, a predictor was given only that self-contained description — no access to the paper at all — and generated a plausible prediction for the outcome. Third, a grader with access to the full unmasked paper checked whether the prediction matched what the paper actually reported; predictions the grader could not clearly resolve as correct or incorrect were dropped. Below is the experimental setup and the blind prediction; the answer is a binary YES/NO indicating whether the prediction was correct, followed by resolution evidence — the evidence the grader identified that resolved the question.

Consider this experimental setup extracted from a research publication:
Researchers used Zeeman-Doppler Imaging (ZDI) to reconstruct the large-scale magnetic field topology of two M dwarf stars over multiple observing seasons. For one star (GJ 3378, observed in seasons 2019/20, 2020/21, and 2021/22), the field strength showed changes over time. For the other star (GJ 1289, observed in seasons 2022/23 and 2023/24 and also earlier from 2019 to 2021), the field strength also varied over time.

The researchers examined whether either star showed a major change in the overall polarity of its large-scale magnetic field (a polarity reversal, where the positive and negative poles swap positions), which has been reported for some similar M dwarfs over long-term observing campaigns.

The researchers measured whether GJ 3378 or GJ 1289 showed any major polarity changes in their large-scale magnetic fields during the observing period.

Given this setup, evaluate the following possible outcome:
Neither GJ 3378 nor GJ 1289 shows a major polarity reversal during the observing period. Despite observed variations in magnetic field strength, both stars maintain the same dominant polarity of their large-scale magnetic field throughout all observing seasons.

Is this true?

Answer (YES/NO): YES